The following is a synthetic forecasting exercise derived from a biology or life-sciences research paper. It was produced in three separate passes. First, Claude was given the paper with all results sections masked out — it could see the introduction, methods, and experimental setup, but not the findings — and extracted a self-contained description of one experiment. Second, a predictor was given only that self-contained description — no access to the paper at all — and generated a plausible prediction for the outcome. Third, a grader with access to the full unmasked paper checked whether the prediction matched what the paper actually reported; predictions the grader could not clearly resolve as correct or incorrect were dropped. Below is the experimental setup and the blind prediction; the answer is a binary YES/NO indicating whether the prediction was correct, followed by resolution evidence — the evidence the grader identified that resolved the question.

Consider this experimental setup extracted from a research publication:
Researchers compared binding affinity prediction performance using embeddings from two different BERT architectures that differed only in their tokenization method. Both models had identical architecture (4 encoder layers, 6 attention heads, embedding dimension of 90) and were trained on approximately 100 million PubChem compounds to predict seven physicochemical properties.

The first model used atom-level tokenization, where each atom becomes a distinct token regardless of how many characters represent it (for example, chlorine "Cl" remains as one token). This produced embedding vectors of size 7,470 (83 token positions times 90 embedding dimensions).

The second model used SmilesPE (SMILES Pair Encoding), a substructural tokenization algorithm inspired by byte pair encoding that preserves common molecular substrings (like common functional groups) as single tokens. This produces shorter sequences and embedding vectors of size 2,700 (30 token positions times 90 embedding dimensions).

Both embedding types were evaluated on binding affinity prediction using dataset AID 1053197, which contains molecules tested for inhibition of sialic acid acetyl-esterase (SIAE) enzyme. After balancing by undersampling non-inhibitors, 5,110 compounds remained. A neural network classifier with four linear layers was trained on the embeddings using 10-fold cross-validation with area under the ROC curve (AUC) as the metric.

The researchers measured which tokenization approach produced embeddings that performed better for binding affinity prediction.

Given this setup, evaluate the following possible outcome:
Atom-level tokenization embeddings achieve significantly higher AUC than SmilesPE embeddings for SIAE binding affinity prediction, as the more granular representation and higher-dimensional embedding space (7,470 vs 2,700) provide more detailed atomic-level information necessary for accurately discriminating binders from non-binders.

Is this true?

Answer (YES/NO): NO